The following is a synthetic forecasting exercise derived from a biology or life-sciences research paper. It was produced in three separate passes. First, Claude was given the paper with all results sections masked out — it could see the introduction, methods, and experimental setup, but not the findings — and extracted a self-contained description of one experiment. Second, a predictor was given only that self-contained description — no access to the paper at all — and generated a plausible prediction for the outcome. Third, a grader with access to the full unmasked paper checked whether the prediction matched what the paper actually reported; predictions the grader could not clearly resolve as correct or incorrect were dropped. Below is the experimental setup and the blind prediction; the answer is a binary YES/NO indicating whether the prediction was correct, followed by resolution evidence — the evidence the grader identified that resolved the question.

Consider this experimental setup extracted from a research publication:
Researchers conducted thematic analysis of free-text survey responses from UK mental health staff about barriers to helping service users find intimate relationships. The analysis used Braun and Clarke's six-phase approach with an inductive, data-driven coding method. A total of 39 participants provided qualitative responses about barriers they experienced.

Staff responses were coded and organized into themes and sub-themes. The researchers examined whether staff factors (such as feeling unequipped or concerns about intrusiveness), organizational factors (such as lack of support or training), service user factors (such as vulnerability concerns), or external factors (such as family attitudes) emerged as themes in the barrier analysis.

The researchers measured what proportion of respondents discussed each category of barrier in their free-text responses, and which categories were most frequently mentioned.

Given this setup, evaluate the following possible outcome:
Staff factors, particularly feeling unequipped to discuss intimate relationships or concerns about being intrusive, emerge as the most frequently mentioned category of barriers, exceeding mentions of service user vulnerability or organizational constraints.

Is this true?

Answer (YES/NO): NO